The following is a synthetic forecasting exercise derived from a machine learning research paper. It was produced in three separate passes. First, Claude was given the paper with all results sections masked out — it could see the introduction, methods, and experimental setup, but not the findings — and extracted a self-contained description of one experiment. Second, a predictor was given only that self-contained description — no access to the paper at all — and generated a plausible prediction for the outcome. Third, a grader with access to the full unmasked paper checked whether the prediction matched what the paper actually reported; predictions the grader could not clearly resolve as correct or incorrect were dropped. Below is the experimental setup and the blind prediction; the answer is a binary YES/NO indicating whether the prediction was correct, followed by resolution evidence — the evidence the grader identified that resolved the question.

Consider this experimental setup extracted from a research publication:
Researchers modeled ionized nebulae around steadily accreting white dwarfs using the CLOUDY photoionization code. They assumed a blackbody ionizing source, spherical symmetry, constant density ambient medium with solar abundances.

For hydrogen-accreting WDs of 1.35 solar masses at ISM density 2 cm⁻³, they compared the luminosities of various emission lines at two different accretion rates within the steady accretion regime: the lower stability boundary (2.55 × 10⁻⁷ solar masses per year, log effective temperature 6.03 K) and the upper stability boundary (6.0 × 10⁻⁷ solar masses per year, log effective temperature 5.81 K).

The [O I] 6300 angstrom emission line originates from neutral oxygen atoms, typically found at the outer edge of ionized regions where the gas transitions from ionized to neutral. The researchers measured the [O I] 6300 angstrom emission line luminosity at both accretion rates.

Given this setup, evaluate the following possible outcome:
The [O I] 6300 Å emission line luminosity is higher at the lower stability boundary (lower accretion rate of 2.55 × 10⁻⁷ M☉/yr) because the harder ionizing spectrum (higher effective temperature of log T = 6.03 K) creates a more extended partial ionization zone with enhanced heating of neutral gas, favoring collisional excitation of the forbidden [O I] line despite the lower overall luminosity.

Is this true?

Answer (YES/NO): NO